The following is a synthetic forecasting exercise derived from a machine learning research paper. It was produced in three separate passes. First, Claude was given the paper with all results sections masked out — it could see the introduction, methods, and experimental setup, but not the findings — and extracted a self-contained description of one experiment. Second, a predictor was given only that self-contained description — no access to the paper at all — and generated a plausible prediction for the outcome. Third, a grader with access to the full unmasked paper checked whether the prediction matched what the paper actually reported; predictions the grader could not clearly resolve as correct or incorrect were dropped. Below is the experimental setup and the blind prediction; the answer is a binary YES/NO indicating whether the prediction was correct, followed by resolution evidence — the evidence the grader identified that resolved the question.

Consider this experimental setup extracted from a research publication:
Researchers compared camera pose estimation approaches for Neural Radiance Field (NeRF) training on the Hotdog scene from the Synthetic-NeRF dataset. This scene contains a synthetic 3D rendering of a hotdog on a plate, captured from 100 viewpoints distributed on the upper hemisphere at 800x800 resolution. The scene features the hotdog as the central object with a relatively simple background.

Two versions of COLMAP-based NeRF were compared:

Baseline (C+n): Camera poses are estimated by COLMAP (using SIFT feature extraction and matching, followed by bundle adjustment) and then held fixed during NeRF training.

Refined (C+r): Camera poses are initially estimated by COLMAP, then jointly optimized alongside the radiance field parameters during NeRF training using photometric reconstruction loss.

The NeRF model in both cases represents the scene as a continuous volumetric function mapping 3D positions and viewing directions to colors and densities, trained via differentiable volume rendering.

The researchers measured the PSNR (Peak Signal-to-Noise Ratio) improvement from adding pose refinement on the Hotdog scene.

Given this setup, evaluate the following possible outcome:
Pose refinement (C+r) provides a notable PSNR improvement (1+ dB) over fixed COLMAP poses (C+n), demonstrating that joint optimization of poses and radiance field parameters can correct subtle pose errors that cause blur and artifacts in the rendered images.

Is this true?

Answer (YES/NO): YES